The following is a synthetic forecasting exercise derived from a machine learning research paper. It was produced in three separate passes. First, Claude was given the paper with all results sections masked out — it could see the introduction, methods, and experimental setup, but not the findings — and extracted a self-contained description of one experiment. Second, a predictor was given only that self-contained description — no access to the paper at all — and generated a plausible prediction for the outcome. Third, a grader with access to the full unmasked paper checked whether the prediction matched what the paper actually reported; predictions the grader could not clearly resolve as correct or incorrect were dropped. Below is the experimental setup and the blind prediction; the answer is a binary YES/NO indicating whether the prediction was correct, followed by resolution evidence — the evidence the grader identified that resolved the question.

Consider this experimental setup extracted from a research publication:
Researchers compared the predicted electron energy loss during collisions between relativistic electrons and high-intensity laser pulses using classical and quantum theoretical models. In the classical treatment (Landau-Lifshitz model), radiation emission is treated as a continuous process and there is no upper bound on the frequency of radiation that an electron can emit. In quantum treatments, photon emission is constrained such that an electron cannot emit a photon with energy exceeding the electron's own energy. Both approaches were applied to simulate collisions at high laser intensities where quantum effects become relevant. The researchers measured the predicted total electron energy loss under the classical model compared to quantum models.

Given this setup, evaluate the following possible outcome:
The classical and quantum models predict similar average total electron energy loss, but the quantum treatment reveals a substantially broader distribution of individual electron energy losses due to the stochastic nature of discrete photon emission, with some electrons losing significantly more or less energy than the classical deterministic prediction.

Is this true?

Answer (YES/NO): NO